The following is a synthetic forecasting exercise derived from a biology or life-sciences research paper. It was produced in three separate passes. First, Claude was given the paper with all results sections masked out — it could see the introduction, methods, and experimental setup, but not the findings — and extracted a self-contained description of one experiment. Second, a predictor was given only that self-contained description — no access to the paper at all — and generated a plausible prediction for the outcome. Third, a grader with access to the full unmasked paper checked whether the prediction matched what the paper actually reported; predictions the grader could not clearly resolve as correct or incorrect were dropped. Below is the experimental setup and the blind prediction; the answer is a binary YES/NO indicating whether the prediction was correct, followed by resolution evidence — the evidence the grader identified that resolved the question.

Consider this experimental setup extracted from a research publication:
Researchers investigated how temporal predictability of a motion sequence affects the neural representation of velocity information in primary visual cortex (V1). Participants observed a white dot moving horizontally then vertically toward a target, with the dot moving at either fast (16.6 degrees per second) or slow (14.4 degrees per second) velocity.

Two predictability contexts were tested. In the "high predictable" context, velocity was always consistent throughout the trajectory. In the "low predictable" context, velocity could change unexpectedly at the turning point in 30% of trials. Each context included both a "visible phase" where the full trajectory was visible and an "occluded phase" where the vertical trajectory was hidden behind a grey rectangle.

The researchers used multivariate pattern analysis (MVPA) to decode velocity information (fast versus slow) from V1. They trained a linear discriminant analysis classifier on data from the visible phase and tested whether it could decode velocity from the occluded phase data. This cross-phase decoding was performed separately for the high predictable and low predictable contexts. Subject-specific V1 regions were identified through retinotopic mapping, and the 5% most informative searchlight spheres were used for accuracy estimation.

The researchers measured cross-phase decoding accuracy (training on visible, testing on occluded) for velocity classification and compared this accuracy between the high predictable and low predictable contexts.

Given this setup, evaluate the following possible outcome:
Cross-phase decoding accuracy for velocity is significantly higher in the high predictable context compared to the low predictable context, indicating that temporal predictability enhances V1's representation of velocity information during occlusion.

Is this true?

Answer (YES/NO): YES